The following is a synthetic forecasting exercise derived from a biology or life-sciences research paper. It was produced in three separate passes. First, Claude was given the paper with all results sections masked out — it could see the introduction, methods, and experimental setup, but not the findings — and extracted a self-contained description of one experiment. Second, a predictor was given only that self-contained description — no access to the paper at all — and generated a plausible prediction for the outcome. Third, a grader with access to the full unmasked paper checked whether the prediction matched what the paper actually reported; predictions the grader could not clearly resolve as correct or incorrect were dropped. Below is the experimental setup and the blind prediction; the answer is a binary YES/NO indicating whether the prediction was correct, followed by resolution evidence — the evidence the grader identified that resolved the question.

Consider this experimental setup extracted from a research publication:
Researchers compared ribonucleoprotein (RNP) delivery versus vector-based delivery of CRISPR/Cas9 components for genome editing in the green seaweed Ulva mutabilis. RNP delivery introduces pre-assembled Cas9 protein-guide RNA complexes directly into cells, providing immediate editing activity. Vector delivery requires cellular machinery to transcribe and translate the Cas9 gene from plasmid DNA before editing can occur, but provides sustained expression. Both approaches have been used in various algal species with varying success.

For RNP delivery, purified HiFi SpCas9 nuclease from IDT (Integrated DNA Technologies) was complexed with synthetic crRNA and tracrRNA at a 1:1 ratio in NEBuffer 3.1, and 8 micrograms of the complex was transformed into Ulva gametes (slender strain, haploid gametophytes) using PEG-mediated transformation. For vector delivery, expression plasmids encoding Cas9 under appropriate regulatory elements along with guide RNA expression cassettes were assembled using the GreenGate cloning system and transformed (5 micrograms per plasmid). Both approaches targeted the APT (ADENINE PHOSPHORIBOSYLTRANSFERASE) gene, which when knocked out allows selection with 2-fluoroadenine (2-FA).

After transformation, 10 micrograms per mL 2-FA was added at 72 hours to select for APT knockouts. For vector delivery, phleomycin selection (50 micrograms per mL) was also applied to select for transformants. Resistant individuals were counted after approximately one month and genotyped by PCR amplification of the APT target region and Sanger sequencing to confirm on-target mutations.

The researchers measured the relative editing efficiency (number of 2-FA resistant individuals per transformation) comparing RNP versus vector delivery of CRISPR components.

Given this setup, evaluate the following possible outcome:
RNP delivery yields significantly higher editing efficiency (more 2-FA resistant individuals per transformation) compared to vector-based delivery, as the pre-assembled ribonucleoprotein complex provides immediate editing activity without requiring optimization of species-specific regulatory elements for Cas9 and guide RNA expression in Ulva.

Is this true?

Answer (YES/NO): YES